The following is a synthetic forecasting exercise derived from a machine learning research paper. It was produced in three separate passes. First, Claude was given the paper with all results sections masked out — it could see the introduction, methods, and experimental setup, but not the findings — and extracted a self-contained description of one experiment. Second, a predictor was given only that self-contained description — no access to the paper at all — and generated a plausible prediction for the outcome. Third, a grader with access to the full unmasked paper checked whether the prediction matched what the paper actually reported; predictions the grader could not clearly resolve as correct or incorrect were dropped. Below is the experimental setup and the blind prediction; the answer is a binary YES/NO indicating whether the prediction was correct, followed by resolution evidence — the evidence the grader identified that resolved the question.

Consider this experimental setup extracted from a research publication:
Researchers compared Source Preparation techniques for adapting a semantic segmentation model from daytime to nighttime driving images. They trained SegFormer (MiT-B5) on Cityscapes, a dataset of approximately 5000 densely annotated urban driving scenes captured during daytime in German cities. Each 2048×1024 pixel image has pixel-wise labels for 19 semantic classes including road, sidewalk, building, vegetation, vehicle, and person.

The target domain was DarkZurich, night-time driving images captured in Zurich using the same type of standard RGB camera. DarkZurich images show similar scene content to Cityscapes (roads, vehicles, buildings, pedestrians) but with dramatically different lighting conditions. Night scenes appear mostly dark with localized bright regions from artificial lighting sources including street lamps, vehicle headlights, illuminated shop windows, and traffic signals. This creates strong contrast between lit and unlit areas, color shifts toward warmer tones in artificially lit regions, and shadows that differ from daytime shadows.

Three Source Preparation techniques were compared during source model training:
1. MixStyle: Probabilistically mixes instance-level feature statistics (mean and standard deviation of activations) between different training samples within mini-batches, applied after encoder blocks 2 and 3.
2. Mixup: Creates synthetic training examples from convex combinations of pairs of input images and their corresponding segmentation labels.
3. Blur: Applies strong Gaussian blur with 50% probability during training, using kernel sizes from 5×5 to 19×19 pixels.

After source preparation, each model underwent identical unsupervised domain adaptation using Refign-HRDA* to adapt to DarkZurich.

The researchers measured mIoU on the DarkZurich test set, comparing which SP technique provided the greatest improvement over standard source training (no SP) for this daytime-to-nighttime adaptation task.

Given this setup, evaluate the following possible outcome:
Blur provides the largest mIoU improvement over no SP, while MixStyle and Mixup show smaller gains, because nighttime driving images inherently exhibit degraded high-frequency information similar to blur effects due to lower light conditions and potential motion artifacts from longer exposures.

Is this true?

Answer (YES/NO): NO